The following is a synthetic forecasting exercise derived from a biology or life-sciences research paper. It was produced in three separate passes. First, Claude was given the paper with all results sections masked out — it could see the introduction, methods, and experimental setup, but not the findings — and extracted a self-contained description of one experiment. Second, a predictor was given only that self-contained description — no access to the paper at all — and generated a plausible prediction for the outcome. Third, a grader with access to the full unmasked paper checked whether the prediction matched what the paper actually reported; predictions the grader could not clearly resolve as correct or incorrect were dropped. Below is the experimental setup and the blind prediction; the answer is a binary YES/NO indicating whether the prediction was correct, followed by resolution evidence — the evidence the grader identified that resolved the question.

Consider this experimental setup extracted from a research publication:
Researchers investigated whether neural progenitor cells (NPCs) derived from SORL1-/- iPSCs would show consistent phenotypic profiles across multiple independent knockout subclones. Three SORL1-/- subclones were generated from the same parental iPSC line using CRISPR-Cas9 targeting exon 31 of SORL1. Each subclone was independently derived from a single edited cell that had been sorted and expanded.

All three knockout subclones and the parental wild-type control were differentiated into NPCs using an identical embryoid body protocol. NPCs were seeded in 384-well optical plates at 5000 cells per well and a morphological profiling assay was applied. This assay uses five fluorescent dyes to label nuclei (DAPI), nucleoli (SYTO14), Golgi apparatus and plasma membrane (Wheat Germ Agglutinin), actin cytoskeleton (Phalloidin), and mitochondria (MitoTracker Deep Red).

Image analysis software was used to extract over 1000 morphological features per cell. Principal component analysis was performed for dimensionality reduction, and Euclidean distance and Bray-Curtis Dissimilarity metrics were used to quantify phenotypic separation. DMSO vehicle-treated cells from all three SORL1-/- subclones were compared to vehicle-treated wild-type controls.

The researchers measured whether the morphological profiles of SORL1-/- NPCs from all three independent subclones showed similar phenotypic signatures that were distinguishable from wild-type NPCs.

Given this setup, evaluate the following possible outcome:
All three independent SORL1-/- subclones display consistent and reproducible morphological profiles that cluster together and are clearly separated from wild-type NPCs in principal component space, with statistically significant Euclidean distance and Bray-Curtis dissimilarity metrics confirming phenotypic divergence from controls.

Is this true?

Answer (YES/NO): NO